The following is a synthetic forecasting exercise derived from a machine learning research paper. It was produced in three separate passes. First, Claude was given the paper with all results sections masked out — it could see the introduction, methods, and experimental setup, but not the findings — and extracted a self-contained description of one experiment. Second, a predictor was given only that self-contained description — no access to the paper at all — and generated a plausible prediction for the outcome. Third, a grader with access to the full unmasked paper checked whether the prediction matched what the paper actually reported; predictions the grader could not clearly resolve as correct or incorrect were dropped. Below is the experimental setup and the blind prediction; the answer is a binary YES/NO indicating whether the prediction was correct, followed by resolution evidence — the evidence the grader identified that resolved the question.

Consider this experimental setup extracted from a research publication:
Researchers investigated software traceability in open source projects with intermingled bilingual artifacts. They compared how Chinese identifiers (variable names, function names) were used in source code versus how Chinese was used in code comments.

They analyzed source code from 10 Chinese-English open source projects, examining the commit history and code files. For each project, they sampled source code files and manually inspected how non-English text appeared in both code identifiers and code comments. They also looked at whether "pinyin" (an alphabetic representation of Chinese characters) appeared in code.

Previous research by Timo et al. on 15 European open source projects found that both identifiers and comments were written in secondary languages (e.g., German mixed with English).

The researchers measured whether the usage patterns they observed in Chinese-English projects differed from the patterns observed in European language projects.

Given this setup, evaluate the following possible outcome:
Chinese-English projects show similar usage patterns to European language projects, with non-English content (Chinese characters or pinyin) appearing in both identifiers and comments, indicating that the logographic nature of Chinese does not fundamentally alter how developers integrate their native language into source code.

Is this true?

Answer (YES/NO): NO